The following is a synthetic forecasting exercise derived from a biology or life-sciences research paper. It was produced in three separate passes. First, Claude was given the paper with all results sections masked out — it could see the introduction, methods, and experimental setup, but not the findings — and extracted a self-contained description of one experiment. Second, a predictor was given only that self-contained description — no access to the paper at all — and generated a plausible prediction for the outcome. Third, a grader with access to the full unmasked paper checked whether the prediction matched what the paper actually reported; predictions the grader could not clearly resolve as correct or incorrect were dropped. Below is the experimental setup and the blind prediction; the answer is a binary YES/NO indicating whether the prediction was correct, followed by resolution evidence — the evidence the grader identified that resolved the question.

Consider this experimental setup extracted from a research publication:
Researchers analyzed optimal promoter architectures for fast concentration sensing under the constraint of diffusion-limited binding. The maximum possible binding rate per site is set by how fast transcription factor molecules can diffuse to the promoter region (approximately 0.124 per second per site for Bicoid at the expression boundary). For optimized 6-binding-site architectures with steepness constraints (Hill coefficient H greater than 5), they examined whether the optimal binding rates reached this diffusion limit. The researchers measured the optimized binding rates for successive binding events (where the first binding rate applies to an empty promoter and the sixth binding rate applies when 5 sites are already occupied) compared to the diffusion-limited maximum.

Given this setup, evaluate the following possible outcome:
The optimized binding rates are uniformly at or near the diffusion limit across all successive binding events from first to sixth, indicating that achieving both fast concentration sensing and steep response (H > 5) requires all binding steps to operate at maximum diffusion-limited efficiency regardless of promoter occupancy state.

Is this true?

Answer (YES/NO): NO